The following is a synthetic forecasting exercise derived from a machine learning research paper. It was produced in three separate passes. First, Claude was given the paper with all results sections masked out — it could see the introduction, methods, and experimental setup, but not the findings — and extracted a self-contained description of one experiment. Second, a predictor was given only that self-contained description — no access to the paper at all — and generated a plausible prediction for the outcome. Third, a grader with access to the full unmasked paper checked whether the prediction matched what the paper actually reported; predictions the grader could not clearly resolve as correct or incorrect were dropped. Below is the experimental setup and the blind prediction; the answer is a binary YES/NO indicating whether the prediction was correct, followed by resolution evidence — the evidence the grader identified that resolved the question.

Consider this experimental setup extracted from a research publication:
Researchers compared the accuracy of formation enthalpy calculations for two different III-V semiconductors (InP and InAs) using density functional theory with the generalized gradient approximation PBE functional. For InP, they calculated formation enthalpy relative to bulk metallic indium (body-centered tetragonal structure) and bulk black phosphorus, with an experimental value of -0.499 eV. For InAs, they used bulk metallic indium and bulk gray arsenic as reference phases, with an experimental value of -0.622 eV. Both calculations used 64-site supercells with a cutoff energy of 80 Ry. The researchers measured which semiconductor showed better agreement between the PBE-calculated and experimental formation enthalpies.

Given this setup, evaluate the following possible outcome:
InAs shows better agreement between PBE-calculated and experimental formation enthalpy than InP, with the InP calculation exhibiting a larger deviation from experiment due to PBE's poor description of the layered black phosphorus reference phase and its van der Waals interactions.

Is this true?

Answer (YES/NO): NO